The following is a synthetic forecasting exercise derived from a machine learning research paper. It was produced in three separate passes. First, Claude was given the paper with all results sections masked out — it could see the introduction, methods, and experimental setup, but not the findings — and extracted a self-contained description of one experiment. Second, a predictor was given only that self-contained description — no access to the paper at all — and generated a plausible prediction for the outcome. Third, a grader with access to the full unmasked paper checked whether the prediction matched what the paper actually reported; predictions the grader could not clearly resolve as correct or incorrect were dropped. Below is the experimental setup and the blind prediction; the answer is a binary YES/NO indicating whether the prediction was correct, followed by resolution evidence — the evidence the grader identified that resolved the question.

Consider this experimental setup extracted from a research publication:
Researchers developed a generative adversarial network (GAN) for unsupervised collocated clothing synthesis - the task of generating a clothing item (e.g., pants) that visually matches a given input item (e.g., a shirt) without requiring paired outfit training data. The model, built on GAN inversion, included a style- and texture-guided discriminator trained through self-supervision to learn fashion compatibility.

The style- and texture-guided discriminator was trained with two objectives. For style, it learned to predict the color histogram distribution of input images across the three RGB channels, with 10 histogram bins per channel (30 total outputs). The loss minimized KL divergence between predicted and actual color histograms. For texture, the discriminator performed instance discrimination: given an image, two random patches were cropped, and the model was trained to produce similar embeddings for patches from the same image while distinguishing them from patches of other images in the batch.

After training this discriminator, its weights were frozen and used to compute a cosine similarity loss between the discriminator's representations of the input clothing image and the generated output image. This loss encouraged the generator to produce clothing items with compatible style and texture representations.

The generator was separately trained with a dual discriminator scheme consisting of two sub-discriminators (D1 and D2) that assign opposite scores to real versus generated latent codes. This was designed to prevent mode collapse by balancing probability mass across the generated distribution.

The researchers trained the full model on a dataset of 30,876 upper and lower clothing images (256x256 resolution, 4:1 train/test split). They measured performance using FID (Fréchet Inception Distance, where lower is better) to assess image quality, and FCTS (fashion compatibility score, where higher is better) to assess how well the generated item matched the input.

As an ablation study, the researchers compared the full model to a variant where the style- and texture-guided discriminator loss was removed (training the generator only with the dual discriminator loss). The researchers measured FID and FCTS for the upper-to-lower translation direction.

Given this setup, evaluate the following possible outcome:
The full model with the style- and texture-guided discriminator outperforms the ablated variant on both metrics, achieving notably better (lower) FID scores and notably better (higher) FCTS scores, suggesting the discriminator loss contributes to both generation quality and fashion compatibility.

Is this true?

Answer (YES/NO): NO